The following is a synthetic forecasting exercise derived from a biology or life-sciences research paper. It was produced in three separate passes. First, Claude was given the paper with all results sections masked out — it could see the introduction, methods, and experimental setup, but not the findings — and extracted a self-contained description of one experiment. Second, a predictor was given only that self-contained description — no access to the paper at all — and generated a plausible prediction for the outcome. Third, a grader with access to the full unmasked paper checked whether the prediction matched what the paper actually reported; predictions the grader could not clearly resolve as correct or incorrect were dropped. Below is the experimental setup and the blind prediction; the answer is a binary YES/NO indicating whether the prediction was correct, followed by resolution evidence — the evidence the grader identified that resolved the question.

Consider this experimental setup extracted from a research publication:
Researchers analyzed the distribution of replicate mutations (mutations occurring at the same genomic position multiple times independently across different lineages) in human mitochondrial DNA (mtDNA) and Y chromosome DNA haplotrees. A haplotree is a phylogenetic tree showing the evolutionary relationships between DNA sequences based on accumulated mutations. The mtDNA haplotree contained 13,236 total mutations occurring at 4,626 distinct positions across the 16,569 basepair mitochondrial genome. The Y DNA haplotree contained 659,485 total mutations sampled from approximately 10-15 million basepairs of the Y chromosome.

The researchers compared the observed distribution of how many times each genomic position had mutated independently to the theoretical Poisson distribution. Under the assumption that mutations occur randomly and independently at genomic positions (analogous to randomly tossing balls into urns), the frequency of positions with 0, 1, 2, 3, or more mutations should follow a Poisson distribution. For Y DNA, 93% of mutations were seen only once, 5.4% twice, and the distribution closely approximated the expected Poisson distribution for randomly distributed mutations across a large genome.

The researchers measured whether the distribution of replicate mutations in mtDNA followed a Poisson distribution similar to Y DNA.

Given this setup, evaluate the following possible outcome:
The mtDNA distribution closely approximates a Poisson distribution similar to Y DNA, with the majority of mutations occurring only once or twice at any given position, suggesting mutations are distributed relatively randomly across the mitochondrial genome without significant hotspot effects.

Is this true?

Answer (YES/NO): NO